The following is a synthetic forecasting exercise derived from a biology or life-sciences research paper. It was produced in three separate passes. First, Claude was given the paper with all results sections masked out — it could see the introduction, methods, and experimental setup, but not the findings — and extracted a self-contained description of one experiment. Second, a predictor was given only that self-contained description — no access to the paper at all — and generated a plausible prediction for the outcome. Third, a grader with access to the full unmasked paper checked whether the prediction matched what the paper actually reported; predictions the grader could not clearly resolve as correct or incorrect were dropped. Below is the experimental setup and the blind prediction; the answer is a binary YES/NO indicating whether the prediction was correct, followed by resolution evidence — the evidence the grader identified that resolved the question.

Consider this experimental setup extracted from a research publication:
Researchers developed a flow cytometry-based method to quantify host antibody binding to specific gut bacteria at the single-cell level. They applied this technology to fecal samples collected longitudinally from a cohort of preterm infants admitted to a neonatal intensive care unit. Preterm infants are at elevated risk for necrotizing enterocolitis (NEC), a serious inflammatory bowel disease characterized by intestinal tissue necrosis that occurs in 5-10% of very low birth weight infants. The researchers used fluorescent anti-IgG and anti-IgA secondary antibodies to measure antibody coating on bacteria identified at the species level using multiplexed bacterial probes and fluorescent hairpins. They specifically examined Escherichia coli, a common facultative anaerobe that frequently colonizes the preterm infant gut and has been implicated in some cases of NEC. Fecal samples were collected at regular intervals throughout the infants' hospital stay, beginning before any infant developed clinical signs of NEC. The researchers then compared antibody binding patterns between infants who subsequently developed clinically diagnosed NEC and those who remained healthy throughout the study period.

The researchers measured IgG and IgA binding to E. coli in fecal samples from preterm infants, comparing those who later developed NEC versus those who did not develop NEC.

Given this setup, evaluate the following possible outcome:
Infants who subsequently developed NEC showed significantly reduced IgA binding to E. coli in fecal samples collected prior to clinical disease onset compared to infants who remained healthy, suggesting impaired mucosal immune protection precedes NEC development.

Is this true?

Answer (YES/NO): YES